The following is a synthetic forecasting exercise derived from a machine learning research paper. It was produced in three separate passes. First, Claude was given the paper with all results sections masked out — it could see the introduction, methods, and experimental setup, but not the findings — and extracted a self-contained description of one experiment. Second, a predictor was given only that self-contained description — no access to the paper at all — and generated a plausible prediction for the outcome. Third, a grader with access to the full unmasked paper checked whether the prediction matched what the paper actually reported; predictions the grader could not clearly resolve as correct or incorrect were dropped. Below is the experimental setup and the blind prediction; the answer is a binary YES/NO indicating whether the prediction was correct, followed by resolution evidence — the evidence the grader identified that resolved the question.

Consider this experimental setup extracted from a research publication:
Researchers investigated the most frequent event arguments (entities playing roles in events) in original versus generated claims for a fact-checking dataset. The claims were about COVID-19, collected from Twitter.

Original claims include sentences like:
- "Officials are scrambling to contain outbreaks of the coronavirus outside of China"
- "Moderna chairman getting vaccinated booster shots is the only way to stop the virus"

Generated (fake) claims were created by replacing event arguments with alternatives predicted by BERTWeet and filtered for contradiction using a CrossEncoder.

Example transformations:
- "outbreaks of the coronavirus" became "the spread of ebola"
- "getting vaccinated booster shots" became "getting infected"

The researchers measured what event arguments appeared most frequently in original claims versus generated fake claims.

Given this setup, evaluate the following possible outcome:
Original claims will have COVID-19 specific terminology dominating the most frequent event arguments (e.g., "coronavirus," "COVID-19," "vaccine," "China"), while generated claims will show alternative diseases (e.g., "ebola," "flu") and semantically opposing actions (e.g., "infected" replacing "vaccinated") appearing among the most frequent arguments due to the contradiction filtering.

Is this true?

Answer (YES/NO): NO